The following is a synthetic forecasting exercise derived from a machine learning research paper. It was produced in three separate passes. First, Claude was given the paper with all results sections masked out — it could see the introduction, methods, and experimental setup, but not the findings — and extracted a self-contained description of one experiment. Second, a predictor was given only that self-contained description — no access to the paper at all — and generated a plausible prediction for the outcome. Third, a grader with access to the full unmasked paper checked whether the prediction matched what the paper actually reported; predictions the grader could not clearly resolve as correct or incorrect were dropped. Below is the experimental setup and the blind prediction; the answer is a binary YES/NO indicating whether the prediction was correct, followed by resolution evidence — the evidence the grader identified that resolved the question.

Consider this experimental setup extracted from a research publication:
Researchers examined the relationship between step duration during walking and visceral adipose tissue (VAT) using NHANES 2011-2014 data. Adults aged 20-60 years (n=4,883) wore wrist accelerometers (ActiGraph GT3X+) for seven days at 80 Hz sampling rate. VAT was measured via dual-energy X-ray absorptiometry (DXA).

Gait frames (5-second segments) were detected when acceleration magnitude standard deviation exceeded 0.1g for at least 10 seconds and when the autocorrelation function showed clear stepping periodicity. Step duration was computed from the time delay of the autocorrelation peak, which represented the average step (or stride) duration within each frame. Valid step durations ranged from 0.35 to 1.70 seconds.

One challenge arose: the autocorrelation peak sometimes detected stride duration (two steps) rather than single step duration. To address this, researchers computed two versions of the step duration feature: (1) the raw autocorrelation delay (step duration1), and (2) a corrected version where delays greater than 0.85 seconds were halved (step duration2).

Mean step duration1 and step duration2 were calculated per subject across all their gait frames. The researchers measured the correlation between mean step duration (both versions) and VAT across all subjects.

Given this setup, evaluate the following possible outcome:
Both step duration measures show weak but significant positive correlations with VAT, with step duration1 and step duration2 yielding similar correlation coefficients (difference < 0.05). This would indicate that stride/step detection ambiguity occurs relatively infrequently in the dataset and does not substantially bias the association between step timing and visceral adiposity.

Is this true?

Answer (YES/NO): YES